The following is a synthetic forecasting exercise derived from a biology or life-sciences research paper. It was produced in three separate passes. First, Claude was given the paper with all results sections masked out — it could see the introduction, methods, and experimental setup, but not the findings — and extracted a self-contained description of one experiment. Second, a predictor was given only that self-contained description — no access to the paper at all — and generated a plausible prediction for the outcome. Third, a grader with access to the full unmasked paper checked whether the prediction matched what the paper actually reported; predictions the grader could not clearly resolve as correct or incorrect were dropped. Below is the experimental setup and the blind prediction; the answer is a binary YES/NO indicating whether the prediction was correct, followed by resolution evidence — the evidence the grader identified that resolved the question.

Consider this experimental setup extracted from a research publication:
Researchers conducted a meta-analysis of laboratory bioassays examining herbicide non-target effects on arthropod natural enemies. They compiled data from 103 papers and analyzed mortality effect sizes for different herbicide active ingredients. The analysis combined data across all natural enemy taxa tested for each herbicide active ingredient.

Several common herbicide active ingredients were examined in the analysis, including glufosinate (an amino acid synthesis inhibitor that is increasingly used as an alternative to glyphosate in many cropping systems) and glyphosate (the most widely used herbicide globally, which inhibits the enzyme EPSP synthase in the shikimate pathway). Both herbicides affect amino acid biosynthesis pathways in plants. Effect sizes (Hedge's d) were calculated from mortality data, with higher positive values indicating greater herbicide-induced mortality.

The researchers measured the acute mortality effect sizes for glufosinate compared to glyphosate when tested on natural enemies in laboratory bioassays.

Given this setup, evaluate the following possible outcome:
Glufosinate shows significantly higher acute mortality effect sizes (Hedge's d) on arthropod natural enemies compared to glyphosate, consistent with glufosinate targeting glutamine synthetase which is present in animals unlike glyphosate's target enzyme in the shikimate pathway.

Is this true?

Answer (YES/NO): YES